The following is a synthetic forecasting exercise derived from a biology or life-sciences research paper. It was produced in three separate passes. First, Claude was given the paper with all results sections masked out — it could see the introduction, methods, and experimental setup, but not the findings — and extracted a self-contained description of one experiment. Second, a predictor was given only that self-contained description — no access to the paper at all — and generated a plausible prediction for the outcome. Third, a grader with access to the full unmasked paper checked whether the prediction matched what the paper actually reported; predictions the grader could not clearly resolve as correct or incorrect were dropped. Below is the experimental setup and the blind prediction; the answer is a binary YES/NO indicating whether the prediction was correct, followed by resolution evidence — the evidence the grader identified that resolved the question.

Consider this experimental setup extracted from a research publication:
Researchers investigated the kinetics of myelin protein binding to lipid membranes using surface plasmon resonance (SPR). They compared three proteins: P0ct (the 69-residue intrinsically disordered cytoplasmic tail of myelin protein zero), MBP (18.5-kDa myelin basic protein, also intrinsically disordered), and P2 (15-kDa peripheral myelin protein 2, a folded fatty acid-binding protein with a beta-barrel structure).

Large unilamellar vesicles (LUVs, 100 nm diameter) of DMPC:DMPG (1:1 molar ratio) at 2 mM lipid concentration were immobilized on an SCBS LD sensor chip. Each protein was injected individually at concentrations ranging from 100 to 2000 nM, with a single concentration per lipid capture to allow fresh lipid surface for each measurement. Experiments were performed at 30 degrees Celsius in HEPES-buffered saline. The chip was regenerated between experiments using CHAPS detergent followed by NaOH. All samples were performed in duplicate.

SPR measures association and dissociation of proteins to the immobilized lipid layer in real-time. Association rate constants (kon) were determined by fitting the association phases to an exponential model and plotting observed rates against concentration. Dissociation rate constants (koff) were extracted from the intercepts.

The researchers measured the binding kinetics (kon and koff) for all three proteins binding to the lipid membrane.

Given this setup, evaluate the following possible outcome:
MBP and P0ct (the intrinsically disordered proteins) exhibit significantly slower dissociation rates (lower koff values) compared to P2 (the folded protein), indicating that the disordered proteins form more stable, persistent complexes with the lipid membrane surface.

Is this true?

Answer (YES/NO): YES